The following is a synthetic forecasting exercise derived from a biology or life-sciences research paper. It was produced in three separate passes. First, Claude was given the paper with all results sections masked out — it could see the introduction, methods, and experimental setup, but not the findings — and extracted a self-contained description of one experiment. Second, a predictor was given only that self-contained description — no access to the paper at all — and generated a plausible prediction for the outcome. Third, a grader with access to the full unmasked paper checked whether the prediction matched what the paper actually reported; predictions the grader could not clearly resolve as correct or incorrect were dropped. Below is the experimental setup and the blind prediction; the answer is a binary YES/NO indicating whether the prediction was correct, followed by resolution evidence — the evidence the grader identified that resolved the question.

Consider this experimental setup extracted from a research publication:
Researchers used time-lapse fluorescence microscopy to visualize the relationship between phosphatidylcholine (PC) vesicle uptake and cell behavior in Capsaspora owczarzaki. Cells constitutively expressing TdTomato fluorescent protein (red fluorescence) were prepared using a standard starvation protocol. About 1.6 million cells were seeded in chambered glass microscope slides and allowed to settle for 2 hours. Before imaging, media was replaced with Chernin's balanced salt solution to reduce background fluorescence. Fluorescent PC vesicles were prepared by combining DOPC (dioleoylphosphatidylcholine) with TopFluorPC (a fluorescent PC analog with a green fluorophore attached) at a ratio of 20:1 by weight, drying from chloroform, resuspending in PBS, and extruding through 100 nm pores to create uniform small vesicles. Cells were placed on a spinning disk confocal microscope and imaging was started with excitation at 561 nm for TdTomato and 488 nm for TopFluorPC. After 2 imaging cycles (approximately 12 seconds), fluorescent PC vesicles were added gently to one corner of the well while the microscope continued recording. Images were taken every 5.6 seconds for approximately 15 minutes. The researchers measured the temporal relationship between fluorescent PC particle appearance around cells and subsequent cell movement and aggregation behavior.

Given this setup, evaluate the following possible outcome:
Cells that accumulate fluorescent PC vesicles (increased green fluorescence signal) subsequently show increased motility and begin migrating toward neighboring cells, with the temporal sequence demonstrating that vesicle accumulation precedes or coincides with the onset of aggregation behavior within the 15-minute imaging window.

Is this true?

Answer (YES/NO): NO